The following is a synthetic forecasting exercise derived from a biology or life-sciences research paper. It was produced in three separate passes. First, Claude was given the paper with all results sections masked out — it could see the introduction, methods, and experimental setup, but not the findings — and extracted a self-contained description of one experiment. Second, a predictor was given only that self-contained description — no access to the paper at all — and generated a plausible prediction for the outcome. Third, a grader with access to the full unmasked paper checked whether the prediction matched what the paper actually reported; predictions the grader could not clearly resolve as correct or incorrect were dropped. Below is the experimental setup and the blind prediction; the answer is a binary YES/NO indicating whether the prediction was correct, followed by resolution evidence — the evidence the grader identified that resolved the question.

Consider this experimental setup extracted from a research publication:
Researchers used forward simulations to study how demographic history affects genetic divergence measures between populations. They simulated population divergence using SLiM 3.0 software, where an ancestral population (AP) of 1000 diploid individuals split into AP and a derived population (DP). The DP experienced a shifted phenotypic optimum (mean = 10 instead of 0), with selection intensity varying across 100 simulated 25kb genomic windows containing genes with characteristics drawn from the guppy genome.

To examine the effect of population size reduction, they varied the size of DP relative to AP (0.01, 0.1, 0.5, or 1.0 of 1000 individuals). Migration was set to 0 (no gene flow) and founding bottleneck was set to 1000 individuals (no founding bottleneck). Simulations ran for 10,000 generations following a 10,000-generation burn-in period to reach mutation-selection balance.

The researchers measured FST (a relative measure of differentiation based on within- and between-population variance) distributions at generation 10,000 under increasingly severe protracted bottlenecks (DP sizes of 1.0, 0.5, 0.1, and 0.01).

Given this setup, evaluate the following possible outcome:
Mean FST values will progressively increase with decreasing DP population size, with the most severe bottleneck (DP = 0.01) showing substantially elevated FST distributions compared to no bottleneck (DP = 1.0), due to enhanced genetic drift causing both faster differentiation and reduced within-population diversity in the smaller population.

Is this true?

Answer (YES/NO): YES